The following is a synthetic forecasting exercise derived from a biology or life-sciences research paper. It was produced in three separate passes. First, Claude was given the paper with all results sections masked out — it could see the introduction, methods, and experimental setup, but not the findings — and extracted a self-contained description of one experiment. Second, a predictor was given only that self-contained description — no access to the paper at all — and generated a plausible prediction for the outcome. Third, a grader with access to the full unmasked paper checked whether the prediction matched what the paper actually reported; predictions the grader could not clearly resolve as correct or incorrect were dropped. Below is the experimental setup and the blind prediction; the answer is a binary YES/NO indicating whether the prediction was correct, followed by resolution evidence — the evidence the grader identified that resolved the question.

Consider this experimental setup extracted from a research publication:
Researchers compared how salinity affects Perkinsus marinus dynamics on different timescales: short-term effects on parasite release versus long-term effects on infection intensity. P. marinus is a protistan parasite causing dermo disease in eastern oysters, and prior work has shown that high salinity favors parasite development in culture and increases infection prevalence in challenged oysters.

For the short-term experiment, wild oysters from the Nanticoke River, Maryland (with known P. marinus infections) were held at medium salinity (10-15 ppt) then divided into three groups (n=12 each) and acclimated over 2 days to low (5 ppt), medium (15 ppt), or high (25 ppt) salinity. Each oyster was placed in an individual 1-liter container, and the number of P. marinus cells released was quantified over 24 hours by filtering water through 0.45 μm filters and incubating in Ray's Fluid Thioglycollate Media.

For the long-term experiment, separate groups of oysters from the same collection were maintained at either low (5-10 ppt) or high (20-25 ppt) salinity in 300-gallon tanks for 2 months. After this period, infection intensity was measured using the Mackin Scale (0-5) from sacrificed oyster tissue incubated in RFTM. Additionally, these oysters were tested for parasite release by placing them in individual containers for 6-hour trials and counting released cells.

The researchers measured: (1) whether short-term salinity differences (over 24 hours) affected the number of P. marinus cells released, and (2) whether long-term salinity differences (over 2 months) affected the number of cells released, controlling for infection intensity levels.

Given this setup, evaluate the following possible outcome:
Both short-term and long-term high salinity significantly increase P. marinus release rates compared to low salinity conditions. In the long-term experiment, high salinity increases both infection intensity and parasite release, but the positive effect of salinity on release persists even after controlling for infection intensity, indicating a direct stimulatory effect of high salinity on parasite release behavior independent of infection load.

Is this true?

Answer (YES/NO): NO